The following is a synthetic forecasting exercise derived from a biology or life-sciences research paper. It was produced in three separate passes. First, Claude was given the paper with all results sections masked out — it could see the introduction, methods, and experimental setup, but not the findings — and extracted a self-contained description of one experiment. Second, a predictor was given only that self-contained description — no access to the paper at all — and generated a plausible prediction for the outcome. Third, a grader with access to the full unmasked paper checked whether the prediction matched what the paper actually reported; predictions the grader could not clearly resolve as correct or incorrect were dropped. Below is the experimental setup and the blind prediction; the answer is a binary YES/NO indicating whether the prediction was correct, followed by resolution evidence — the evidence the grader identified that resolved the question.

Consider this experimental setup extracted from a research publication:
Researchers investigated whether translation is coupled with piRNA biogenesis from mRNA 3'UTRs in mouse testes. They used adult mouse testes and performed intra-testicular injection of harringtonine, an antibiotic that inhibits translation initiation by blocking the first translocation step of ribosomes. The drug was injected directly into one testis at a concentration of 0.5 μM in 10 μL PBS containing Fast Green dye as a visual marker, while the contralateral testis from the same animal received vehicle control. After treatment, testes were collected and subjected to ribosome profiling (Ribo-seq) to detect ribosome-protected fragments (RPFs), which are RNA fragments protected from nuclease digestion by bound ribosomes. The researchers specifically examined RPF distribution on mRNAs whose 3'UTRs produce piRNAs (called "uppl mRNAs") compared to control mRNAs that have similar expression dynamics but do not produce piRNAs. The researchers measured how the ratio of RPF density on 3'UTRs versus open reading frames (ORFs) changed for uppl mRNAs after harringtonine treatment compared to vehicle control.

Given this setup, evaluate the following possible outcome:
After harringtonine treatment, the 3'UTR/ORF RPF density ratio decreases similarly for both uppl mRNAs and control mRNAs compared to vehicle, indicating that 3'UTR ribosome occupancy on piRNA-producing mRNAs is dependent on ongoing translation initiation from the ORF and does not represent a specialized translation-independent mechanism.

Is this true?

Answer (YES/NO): NO